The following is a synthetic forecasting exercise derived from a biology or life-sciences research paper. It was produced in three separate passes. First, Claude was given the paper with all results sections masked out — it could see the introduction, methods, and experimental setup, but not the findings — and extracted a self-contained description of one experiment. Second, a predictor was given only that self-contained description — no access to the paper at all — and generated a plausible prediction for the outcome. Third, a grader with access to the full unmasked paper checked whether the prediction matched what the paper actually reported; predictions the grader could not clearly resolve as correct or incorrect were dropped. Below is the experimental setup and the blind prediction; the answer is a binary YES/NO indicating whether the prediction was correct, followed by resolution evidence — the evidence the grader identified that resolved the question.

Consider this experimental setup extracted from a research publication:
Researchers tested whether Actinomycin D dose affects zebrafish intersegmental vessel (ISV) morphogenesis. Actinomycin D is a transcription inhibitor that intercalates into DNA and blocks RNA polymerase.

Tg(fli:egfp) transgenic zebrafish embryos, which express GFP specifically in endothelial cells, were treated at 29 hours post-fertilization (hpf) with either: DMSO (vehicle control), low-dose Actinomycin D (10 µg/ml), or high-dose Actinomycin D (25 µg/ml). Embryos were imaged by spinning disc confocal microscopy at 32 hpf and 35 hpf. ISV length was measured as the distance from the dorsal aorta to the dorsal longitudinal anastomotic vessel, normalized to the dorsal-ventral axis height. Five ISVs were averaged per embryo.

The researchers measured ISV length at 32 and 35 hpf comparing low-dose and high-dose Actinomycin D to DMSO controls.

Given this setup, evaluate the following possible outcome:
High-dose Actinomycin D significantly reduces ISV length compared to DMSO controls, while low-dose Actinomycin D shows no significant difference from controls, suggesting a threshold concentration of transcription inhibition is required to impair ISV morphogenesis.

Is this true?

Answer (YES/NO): YES